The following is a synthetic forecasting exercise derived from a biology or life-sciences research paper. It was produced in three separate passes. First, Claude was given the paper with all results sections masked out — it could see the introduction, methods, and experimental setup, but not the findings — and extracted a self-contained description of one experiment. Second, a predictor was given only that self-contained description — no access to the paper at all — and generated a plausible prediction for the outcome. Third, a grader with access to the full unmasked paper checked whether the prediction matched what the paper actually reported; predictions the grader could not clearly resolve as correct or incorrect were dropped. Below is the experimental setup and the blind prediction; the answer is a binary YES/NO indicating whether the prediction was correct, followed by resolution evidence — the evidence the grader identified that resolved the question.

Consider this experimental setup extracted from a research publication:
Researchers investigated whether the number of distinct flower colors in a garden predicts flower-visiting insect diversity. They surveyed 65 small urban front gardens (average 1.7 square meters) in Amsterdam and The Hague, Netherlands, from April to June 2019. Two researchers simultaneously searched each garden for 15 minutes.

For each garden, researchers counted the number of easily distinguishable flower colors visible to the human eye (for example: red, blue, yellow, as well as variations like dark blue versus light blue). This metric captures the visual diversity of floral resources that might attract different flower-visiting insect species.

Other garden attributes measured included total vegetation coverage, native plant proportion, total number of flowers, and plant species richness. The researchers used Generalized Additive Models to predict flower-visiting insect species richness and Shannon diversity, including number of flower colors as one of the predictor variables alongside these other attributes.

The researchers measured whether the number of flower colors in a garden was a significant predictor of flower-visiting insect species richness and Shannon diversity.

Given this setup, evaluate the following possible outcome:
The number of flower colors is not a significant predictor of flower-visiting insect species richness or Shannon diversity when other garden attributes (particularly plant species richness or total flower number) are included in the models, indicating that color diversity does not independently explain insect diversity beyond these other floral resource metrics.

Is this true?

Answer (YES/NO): YES